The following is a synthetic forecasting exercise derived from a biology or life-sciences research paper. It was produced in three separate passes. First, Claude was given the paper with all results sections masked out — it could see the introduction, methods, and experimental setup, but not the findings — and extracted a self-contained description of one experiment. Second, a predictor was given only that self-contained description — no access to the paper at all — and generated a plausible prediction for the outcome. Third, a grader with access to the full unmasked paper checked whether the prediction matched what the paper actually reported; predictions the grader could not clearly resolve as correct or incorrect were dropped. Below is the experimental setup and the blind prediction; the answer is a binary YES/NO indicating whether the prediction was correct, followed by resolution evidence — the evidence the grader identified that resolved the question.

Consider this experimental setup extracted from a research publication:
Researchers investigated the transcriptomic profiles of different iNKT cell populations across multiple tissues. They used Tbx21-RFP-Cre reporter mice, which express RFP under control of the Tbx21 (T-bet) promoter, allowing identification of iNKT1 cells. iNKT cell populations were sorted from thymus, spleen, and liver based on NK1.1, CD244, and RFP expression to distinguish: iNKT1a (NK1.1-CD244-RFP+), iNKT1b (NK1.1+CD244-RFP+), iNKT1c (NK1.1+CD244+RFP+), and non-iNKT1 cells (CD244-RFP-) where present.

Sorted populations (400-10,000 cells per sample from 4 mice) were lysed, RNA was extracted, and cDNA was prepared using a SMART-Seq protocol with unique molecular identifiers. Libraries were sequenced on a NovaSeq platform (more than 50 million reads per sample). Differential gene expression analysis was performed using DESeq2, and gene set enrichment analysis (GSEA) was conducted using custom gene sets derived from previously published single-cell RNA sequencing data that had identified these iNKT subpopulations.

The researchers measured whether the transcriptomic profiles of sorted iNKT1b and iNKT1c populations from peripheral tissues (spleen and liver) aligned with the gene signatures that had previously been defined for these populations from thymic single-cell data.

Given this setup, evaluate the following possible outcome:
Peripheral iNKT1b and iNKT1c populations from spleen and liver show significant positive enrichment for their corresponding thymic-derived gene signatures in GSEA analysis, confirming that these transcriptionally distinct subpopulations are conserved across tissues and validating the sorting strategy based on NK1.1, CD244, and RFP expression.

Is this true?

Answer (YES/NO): YES